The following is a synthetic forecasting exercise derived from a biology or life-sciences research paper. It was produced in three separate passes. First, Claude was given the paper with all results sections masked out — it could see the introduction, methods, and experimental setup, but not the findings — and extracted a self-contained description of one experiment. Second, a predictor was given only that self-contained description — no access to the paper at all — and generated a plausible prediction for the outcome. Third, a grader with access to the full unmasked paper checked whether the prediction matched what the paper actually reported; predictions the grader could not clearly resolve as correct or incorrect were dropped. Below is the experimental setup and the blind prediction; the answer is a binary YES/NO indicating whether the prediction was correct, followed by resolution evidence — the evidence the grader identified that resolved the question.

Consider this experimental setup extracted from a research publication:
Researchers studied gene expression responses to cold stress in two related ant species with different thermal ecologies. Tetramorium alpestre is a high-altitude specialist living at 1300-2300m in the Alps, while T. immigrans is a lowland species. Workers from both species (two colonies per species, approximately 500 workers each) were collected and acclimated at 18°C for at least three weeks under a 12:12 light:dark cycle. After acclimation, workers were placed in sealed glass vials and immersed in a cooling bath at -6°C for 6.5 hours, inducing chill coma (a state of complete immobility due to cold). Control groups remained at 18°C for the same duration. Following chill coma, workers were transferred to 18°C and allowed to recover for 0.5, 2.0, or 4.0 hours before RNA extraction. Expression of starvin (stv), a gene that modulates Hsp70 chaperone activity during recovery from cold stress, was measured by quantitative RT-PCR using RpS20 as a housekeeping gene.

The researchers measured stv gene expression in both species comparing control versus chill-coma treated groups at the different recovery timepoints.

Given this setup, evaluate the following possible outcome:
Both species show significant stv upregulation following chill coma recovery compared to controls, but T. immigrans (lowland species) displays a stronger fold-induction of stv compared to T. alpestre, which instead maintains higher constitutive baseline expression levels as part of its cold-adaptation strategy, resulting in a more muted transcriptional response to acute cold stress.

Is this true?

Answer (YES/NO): NO